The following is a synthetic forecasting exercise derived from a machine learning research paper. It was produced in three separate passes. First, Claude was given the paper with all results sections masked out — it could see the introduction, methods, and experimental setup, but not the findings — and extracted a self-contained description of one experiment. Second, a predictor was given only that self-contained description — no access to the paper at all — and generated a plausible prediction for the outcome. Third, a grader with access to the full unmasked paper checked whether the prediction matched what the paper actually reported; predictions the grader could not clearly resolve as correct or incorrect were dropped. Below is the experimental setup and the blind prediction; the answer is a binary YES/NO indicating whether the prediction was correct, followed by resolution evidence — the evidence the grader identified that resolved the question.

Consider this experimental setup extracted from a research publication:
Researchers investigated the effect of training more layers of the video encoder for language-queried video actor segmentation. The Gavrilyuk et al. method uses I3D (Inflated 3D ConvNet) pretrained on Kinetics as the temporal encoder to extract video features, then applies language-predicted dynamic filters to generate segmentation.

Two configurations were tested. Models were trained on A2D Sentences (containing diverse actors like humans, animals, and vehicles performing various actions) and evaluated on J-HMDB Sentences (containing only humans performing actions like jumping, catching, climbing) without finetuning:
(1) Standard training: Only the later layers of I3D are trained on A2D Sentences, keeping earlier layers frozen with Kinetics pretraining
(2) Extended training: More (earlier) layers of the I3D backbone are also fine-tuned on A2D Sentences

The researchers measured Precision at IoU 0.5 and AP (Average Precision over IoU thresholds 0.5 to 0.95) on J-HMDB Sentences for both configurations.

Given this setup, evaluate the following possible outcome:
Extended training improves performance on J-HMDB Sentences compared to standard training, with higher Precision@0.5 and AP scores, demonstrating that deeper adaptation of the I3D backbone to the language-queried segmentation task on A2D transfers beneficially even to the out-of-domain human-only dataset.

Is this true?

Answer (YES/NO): YES